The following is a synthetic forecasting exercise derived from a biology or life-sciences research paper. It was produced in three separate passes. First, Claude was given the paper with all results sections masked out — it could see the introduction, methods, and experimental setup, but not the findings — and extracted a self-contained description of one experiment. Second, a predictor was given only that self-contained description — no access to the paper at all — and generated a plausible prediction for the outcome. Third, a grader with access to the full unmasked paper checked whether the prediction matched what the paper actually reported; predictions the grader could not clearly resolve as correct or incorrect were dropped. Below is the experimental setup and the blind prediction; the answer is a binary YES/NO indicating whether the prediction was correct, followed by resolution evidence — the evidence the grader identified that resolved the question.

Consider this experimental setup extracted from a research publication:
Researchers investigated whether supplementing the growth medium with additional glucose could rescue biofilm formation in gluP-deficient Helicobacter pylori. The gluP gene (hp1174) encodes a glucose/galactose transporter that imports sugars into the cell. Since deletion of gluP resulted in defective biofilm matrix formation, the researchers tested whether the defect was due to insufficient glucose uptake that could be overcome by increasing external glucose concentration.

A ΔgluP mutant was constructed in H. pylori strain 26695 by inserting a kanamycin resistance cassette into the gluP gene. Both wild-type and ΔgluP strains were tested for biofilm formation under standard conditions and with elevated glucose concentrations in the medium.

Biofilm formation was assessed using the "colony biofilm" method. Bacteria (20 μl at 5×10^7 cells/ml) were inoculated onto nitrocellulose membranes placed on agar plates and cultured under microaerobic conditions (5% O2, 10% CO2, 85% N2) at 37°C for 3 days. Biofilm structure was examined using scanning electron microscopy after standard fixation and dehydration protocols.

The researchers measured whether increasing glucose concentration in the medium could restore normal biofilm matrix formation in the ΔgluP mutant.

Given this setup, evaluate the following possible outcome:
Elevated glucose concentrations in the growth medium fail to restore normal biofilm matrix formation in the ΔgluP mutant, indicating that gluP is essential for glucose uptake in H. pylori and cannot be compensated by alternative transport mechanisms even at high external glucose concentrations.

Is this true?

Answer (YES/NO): YES